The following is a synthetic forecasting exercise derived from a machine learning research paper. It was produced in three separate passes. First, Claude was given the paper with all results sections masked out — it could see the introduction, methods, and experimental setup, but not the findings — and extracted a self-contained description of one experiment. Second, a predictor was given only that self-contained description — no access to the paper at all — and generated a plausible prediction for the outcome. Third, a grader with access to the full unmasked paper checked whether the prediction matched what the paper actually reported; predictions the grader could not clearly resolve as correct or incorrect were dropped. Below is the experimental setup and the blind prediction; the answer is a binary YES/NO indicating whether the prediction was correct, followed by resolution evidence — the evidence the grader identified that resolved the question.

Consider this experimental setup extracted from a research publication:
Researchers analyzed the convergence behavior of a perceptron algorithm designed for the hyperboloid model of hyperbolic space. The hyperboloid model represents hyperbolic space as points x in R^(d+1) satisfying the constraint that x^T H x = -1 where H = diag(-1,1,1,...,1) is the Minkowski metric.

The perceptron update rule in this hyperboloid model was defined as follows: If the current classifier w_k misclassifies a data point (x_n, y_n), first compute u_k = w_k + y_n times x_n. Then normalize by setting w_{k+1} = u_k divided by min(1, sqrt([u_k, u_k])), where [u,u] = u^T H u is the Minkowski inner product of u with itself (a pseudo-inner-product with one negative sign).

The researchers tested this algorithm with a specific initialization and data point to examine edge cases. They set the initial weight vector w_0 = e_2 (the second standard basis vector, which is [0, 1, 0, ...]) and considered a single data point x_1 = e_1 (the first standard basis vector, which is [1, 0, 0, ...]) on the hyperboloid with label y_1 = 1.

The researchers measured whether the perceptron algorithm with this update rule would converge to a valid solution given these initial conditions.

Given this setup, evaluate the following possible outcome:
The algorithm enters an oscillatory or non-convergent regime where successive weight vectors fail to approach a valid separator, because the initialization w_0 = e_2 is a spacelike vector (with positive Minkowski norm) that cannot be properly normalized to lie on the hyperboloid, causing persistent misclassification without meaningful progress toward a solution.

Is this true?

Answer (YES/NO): NO